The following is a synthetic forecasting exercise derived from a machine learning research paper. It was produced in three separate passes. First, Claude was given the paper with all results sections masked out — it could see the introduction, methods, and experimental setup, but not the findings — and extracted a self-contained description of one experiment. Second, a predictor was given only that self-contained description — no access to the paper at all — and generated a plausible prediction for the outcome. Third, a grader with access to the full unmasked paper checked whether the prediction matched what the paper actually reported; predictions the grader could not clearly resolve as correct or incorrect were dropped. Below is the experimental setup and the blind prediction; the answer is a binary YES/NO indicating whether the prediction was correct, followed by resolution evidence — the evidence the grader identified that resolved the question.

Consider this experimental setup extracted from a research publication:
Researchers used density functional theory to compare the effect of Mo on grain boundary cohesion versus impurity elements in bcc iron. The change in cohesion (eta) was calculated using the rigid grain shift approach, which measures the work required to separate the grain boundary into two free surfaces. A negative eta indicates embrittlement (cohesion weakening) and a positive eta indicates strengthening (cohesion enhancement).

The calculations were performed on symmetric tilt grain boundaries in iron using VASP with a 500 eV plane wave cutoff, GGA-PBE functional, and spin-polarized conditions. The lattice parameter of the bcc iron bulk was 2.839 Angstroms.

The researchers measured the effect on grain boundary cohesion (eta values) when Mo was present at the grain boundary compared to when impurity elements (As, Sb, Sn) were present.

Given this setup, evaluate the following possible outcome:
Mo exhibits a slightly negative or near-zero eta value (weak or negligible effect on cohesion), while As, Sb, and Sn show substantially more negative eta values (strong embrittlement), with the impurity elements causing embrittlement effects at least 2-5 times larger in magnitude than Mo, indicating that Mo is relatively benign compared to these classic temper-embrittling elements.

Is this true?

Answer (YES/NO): NO